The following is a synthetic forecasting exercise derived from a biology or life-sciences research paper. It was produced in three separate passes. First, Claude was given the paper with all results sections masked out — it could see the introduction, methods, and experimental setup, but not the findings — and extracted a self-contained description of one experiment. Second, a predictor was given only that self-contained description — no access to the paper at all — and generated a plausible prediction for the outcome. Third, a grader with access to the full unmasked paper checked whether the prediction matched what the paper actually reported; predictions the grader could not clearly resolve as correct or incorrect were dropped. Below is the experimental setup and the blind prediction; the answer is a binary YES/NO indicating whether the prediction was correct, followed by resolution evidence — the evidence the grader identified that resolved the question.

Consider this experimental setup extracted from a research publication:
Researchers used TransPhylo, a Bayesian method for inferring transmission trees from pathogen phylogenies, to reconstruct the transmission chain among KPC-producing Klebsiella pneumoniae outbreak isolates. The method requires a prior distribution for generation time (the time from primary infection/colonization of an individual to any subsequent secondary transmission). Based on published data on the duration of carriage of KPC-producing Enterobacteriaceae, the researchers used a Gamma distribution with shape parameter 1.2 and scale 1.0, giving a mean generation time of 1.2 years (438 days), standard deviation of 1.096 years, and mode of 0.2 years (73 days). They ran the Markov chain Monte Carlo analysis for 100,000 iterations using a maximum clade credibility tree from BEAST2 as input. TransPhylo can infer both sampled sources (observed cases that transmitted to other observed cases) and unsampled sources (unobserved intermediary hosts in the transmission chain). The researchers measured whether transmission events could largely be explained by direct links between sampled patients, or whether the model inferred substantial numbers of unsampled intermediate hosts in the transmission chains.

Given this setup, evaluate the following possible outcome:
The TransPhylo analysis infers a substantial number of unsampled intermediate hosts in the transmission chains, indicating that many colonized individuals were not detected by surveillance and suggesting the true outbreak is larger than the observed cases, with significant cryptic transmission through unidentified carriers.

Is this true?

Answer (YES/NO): YES